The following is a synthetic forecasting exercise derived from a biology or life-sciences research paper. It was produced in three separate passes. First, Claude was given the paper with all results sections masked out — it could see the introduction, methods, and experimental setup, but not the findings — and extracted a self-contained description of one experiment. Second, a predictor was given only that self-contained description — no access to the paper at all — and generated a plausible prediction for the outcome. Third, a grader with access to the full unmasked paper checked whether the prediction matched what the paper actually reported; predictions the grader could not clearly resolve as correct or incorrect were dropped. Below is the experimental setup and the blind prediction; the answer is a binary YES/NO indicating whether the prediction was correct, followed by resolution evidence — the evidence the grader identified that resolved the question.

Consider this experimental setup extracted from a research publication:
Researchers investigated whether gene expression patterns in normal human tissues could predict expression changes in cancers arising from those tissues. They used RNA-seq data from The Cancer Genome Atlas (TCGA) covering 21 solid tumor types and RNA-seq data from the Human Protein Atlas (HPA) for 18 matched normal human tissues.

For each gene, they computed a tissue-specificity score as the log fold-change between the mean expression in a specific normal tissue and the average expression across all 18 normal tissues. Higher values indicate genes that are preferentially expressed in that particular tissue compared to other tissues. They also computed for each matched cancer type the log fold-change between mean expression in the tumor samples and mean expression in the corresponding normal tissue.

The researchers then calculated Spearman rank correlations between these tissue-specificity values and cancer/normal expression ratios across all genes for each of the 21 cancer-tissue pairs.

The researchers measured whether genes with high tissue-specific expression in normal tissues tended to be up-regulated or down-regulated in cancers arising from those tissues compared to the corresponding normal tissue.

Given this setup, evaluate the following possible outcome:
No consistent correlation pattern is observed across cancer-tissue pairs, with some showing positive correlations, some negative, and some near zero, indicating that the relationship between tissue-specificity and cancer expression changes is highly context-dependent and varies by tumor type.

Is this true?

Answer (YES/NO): NO